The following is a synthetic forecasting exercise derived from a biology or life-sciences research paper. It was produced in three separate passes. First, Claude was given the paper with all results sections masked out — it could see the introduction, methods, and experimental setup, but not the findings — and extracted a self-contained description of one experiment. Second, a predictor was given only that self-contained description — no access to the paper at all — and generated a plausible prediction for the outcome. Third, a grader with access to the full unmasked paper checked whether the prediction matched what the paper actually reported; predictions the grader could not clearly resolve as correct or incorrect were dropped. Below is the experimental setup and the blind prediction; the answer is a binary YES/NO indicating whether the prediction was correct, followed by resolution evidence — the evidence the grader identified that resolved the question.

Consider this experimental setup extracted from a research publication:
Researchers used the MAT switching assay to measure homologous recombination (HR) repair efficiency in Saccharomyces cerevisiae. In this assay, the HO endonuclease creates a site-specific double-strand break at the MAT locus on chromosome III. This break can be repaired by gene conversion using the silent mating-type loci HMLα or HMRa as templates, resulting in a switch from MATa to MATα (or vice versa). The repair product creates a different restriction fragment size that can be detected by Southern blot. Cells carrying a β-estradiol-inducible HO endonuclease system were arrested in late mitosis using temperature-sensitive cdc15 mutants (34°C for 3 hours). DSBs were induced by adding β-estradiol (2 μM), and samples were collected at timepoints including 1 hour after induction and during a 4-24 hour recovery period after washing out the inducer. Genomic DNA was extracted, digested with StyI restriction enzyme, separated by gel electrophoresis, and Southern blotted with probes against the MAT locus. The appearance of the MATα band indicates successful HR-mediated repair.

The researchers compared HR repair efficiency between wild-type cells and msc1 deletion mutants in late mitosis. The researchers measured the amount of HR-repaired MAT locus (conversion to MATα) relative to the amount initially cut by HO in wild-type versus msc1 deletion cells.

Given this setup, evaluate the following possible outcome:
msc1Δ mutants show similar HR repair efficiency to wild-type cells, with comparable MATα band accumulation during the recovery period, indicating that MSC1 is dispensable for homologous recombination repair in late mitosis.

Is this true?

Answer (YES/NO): NO